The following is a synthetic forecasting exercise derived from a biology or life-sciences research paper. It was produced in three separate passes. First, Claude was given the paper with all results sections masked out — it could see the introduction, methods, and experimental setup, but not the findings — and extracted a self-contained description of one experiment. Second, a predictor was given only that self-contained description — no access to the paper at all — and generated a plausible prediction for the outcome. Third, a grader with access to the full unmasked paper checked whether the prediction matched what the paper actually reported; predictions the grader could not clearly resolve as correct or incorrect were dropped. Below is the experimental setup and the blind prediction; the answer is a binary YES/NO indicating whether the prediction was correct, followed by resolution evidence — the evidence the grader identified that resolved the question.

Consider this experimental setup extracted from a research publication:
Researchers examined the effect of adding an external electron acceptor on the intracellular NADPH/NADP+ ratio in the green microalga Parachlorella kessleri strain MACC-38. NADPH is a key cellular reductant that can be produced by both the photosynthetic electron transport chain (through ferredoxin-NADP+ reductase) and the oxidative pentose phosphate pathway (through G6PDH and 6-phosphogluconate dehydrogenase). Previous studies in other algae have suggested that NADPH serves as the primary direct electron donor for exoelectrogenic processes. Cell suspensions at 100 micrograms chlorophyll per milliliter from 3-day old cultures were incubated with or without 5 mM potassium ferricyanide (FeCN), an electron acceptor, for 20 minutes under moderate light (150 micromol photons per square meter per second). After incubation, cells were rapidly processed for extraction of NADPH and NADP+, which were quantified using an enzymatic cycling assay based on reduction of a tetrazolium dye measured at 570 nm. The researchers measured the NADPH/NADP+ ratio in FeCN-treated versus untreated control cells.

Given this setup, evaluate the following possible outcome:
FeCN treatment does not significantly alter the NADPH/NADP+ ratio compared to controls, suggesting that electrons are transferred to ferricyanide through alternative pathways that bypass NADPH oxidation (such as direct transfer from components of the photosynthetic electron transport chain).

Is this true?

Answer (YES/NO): NO